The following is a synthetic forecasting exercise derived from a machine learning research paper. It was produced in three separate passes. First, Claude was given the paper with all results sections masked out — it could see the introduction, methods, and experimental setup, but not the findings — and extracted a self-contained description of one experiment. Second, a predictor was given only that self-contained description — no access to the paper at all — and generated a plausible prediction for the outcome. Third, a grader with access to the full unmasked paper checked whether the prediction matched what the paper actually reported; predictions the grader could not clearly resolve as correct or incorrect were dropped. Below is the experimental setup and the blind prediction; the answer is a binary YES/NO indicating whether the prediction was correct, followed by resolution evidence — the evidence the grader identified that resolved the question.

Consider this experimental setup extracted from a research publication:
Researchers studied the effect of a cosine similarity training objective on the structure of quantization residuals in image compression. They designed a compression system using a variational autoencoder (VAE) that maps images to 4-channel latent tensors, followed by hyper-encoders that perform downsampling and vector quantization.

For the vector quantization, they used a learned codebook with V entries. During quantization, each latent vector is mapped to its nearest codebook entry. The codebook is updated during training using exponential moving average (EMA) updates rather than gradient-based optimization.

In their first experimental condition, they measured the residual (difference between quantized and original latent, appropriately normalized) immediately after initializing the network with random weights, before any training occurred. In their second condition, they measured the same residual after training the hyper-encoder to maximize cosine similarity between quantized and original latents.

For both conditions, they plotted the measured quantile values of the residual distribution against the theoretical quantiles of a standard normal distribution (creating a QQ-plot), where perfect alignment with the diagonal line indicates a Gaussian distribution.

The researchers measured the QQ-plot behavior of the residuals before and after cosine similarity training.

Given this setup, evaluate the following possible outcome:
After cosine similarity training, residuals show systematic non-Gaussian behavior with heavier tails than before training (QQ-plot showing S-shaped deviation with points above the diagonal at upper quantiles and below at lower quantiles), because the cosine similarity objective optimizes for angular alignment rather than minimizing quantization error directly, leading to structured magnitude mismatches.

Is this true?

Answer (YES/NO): NO